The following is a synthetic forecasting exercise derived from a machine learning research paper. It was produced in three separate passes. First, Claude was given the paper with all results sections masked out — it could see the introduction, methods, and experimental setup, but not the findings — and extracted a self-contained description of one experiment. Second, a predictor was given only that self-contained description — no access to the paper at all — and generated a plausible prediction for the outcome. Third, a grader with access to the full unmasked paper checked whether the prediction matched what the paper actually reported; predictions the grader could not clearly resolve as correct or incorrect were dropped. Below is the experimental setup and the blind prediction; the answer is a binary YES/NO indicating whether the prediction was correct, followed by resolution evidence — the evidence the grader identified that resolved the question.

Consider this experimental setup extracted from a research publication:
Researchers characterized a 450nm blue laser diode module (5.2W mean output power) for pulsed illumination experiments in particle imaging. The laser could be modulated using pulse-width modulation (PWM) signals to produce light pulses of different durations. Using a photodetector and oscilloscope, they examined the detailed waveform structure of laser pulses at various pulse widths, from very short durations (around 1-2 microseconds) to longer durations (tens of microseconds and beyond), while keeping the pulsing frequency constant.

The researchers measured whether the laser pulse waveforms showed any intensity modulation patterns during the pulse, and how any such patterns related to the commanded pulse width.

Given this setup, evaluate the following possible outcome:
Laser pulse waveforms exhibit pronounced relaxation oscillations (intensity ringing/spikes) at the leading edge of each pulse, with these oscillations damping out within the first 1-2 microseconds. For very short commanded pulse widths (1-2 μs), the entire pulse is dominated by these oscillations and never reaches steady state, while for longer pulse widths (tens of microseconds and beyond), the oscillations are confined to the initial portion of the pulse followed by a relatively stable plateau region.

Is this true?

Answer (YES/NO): NO